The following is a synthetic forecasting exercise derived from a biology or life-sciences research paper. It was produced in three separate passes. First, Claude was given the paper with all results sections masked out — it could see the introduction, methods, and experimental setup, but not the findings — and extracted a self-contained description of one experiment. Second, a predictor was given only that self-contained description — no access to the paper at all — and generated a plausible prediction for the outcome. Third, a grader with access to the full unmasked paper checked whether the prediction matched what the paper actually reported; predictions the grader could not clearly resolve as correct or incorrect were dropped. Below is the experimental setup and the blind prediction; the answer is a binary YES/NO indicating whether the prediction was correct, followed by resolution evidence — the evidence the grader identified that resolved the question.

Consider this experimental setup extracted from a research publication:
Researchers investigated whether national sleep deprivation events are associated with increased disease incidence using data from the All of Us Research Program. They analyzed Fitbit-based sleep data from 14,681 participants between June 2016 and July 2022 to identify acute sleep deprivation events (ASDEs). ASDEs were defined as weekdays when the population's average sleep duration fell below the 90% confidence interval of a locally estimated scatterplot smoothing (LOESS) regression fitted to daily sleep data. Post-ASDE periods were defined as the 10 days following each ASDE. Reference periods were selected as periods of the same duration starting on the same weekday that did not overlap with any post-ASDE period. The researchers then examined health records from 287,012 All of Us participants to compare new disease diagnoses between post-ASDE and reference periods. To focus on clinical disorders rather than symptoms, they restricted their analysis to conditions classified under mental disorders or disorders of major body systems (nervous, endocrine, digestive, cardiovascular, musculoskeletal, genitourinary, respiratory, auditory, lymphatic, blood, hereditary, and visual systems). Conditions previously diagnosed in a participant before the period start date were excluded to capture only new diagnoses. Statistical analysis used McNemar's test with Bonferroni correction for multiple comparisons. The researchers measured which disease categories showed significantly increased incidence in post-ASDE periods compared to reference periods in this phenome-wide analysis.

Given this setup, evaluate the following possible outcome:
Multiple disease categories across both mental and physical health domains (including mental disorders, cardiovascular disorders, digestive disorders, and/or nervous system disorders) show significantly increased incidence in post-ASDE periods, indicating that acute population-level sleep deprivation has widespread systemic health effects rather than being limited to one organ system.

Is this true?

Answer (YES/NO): NO